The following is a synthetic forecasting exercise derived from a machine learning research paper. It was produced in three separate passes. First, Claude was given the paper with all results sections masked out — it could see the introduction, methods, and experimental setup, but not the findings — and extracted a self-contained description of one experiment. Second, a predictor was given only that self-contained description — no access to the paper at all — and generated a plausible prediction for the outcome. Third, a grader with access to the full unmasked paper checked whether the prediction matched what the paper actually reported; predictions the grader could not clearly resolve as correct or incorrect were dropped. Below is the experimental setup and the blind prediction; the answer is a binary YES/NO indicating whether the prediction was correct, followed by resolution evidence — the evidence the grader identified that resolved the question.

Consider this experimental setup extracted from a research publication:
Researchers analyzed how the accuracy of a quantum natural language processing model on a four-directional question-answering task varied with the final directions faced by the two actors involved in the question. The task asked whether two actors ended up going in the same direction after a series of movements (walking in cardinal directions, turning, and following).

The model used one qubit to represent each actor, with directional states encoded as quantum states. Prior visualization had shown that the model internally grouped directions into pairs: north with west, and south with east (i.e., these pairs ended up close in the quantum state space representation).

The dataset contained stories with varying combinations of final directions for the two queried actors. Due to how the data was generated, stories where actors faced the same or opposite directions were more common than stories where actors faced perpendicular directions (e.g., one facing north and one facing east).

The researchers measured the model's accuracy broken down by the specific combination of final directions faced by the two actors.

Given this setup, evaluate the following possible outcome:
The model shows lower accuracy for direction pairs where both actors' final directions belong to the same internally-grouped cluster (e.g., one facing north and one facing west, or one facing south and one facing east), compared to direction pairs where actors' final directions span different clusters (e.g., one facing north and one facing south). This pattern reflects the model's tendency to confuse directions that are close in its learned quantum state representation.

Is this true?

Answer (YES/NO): YES